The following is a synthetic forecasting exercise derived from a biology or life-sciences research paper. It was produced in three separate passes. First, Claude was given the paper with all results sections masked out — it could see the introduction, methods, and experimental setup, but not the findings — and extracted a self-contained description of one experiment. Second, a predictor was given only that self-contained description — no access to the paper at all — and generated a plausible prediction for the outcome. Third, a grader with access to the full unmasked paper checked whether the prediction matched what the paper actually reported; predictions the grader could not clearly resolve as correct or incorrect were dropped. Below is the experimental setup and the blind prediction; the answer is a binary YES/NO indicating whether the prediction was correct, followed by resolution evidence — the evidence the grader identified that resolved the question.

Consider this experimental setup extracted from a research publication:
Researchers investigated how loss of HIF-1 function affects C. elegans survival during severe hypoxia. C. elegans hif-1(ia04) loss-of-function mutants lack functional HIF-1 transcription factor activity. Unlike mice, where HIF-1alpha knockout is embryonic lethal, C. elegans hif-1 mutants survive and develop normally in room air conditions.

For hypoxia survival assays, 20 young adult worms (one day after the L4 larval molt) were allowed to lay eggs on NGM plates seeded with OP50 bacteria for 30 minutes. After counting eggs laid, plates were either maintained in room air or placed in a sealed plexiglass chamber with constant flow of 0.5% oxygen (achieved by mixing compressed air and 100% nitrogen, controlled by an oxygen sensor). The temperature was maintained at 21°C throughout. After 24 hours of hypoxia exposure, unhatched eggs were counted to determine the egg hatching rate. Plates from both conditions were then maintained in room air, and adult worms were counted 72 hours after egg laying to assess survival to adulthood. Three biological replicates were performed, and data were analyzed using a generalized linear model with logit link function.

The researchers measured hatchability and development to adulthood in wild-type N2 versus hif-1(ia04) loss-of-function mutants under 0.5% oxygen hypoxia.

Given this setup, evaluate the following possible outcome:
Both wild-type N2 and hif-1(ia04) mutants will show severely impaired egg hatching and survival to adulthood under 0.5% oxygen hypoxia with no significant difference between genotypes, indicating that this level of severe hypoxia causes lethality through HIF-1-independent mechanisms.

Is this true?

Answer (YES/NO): NO